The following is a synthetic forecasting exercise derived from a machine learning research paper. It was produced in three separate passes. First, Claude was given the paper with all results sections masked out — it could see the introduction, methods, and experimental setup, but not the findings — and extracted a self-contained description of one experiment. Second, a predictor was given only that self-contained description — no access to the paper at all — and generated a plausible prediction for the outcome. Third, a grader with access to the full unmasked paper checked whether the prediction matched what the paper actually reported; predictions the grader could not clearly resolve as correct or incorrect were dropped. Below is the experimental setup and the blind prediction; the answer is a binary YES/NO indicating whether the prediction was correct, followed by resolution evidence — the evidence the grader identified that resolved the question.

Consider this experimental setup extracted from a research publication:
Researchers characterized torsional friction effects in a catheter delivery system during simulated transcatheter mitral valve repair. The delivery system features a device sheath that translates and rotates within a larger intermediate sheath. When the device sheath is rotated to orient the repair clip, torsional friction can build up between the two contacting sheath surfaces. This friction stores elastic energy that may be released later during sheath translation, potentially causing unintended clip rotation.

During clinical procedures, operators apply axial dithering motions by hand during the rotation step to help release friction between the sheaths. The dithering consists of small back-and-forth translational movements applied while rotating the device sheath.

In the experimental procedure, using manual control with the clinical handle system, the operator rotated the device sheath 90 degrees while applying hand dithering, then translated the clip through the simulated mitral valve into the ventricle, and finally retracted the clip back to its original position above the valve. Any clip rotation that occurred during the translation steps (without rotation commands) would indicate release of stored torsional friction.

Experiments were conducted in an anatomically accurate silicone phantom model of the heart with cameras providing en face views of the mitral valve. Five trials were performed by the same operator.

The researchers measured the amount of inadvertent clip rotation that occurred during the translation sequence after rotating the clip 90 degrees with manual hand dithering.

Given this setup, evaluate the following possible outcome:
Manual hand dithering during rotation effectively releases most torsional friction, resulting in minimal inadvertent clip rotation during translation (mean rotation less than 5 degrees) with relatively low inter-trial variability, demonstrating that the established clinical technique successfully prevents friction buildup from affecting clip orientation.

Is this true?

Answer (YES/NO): NO